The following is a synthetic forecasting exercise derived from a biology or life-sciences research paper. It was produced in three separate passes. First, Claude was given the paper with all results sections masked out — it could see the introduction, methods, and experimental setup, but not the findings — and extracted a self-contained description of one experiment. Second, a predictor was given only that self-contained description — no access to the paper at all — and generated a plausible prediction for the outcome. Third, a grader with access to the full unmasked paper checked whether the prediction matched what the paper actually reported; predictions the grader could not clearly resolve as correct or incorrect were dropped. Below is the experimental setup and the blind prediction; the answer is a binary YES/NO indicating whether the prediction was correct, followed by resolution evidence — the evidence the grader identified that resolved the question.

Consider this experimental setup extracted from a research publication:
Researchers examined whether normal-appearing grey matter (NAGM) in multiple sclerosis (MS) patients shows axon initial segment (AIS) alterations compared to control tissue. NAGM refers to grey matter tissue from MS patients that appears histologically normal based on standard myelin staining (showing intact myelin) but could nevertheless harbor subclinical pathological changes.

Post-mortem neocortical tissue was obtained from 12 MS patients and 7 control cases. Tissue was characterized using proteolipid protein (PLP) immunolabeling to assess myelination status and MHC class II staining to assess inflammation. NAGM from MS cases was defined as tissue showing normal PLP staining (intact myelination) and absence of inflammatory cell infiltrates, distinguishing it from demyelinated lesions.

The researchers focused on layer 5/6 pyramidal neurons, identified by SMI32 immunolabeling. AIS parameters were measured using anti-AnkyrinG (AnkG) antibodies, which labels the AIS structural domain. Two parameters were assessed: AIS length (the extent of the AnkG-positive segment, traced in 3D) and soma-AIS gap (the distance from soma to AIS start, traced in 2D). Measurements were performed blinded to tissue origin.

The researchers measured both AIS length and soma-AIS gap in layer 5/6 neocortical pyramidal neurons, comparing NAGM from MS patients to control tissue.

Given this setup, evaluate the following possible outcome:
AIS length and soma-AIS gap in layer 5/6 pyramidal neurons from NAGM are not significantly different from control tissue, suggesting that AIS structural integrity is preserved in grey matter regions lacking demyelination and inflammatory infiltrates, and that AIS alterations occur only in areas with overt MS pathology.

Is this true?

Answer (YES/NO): YES